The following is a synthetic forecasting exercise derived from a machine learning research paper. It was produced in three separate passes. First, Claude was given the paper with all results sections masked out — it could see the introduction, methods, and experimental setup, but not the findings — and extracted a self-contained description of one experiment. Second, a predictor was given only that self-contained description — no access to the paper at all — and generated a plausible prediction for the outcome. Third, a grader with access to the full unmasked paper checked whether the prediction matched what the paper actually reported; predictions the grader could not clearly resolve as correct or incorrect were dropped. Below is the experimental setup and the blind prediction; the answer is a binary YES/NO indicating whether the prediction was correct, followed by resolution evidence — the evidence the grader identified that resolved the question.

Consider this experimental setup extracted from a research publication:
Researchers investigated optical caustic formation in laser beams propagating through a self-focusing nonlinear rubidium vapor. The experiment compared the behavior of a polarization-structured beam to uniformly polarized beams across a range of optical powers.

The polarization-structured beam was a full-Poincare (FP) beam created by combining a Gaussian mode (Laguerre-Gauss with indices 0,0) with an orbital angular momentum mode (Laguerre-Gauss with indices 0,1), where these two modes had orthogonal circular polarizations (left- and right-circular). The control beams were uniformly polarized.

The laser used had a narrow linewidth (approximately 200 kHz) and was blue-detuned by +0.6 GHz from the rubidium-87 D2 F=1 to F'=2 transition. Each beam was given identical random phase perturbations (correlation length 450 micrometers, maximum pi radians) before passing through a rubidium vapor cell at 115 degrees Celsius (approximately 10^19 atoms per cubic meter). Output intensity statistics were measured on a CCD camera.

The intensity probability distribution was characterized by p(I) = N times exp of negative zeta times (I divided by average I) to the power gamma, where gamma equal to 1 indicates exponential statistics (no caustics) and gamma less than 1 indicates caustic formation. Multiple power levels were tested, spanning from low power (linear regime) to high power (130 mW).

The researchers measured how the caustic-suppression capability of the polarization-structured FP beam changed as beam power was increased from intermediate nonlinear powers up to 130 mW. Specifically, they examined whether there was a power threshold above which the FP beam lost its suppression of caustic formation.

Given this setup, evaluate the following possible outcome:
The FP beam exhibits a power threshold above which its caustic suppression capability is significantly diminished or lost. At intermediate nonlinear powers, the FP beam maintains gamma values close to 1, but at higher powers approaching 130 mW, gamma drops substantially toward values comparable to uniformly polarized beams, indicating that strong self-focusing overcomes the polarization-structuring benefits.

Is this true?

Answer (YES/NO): YES